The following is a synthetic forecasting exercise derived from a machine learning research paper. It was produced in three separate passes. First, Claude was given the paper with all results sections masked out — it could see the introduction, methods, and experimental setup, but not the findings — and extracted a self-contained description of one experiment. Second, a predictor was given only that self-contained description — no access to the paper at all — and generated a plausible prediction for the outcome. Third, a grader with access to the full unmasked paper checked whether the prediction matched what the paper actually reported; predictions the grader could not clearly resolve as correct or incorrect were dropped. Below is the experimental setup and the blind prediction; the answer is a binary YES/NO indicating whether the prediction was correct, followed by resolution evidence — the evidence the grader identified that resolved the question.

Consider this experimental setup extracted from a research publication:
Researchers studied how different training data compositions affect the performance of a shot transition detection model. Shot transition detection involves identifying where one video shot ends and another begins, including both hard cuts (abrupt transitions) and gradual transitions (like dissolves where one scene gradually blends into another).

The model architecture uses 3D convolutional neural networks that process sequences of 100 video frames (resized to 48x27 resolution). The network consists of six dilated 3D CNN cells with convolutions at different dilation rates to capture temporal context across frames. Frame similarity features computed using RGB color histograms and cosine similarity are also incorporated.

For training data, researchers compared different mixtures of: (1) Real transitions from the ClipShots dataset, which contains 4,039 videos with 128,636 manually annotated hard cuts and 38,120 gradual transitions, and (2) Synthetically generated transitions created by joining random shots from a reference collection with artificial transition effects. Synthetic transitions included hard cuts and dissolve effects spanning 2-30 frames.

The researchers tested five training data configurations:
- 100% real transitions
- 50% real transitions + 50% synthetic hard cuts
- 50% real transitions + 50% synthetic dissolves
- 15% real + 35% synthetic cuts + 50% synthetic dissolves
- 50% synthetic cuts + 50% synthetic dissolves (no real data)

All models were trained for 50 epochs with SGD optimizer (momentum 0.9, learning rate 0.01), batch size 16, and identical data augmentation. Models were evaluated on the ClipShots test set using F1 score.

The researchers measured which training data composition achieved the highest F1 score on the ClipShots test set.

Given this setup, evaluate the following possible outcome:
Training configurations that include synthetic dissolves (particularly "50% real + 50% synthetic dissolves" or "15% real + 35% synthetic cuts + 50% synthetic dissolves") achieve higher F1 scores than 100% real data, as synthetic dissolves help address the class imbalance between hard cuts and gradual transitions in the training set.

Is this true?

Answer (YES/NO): YES